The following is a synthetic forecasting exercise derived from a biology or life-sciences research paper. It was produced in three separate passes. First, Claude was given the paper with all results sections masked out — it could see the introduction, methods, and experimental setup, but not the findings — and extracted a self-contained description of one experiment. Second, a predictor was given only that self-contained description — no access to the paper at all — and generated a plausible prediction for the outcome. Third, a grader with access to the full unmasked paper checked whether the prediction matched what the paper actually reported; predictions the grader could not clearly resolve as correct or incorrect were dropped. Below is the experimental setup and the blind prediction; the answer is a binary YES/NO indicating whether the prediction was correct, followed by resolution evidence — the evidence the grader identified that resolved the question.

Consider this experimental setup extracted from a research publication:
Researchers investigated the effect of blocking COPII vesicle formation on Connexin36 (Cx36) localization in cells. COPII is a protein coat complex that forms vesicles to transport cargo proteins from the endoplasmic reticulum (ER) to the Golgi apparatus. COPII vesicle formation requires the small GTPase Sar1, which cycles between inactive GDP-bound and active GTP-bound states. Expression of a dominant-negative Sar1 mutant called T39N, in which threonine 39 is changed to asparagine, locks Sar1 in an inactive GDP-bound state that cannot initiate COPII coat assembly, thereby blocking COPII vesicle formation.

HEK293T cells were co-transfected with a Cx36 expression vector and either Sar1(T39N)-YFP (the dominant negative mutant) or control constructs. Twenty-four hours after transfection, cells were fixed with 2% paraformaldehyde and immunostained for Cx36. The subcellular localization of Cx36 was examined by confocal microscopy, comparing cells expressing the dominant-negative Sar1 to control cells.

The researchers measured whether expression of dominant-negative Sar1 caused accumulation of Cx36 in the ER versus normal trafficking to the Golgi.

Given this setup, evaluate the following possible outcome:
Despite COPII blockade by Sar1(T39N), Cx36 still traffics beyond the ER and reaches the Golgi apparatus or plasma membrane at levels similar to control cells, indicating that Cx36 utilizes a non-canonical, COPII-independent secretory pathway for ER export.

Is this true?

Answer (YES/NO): NO